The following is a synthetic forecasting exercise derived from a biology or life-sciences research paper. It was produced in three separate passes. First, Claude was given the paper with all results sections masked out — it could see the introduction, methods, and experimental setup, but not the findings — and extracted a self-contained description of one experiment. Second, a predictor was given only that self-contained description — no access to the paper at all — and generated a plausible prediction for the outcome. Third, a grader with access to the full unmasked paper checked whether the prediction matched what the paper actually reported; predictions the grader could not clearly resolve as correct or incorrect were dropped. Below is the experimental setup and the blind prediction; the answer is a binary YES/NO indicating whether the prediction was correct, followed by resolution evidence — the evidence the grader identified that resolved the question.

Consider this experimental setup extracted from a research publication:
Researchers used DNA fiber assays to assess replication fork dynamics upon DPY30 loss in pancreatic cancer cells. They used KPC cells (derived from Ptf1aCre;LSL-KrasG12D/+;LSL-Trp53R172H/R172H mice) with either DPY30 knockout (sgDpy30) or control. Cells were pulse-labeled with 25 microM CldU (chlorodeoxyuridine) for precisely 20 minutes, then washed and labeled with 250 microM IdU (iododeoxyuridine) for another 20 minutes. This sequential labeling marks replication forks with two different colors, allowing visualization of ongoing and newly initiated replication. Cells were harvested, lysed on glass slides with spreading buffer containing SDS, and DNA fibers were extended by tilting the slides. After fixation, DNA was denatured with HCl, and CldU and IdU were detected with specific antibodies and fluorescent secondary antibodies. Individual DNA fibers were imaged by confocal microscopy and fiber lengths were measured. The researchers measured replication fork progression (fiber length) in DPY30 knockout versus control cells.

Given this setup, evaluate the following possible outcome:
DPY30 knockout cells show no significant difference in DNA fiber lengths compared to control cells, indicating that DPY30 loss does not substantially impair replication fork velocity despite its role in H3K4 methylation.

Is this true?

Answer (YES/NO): NO